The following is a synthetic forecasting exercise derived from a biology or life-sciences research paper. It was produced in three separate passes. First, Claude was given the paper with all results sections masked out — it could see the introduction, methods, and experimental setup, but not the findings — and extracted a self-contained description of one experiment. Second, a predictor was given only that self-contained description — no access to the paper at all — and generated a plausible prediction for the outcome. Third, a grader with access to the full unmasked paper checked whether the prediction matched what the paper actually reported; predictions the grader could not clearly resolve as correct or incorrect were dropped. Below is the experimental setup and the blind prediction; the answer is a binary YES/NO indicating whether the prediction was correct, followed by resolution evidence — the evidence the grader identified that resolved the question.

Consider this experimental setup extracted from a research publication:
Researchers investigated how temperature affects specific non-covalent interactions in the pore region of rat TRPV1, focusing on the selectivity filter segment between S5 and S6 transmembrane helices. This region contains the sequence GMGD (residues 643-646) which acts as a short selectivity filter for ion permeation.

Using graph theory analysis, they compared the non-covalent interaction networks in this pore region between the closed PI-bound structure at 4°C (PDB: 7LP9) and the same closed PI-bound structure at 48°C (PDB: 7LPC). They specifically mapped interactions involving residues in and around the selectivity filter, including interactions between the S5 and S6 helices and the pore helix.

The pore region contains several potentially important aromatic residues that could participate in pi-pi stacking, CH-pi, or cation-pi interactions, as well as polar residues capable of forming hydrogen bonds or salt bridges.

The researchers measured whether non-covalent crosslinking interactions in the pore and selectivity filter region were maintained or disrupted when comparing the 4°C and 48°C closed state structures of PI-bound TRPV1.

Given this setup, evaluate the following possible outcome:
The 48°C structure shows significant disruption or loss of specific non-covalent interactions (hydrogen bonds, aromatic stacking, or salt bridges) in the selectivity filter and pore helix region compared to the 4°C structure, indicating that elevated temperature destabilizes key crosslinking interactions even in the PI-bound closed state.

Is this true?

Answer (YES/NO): NO